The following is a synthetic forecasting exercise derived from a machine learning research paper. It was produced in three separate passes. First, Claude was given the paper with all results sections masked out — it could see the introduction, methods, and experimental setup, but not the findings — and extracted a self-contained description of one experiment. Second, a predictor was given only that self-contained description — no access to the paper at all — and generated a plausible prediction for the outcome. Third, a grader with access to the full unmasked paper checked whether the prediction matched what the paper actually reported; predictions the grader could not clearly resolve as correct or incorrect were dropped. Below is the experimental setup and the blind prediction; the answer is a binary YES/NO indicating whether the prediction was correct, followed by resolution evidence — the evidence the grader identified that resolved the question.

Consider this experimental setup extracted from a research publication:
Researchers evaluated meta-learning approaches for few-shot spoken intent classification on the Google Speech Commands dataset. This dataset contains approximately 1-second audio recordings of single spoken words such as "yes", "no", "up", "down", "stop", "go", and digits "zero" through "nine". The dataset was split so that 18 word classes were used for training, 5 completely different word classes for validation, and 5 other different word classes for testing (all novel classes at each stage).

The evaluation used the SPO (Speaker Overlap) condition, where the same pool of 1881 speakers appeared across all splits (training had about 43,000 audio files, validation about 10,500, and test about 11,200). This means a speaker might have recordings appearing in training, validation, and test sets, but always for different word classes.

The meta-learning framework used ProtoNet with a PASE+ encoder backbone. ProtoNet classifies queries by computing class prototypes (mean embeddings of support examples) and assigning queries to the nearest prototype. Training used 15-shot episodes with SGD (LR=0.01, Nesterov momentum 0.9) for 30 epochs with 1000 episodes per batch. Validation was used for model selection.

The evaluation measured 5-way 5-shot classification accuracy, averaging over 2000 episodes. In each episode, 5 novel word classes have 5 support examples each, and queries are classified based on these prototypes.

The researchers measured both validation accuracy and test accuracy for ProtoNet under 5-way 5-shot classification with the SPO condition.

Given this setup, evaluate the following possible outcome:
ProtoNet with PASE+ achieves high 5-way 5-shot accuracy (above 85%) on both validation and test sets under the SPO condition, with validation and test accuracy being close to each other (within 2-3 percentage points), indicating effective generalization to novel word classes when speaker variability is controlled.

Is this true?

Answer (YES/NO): NO